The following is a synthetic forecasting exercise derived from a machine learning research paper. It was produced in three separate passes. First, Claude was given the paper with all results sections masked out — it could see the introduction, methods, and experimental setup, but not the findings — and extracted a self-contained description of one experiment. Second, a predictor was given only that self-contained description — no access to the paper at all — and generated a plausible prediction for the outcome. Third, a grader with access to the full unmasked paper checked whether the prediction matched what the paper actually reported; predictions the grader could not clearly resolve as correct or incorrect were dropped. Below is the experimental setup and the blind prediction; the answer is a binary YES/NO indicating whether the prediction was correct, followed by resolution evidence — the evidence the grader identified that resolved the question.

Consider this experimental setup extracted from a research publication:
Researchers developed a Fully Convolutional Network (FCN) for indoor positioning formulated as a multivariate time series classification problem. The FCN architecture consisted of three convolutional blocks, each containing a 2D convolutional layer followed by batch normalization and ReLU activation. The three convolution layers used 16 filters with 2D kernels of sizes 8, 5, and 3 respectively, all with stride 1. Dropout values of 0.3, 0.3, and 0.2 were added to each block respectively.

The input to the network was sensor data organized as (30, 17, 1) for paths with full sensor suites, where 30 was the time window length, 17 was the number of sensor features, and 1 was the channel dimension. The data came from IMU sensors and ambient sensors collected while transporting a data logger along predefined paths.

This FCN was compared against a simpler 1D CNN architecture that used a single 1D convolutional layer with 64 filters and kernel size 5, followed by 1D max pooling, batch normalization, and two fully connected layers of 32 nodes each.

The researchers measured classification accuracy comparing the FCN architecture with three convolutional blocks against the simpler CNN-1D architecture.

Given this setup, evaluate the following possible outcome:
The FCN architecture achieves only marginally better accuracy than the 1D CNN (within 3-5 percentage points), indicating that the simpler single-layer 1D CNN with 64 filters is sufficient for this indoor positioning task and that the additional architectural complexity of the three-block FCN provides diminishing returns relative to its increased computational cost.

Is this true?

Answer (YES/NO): NO